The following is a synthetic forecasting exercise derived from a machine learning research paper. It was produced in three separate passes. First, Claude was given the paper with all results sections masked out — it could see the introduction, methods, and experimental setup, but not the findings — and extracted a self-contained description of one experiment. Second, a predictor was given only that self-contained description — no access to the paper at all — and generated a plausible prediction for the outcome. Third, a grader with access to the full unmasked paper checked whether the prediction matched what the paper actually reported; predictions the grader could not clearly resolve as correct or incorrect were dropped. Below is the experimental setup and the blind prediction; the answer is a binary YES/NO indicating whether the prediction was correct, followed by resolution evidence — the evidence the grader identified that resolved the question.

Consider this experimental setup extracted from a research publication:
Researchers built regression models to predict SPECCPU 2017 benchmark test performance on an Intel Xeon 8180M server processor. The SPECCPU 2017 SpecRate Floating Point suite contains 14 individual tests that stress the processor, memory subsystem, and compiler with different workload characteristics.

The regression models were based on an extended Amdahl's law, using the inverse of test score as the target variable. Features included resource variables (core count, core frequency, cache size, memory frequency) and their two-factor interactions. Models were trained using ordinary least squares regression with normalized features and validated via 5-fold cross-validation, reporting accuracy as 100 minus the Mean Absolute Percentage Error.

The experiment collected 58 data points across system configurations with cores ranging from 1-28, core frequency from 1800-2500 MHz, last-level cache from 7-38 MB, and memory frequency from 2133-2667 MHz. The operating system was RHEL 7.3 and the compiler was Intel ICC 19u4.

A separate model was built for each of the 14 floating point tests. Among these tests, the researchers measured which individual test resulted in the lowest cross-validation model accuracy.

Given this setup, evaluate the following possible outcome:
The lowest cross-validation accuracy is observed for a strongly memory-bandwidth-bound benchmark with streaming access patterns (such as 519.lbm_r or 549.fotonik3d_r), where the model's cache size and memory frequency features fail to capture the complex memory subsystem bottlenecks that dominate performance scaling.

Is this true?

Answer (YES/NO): NO